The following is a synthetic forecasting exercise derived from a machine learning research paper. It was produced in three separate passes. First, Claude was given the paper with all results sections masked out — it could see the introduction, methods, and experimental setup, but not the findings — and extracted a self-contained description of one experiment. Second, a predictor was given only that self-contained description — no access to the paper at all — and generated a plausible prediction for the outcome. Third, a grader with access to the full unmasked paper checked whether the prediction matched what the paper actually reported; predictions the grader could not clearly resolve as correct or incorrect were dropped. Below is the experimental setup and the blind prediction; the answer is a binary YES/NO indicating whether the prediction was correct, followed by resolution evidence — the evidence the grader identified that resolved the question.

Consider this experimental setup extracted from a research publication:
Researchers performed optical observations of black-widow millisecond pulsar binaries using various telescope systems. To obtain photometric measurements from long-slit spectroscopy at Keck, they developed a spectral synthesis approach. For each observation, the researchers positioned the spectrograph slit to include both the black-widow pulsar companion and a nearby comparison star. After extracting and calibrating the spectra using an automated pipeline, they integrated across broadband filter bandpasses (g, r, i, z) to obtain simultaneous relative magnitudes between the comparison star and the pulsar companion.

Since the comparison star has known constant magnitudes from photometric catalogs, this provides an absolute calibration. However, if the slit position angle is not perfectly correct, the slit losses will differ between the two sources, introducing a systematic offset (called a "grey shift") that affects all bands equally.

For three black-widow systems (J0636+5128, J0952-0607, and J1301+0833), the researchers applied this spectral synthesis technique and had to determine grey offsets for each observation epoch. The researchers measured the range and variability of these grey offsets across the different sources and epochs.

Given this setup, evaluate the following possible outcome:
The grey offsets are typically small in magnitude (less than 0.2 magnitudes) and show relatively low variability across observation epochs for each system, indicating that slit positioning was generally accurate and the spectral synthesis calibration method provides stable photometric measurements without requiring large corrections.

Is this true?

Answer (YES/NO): NO